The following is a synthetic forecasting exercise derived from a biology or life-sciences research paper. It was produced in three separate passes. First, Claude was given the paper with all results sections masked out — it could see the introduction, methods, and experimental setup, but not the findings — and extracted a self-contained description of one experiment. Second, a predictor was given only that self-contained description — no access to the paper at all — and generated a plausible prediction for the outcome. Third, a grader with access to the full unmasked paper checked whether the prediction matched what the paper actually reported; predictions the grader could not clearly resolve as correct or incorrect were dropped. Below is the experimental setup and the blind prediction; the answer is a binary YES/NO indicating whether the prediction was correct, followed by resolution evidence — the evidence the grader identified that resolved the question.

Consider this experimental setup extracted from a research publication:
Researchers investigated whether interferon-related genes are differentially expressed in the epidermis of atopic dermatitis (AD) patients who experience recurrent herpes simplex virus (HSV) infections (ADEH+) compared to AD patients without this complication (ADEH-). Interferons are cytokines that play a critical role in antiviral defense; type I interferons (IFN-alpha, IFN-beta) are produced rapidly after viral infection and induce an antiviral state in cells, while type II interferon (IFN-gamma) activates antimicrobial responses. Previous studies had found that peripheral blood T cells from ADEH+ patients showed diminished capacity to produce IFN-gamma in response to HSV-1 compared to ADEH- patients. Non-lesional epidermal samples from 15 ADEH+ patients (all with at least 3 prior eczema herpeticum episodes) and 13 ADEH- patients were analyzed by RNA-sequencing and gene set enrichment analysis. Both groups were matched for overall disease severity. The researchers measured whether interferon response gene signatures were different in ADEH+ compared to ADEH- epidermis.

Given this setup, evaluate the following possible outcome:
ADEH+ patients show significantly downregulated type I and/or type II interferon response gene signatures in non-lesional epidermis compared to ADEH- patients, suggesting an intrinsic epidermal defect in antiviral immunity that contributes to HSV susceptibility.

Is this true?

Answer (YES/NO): NO